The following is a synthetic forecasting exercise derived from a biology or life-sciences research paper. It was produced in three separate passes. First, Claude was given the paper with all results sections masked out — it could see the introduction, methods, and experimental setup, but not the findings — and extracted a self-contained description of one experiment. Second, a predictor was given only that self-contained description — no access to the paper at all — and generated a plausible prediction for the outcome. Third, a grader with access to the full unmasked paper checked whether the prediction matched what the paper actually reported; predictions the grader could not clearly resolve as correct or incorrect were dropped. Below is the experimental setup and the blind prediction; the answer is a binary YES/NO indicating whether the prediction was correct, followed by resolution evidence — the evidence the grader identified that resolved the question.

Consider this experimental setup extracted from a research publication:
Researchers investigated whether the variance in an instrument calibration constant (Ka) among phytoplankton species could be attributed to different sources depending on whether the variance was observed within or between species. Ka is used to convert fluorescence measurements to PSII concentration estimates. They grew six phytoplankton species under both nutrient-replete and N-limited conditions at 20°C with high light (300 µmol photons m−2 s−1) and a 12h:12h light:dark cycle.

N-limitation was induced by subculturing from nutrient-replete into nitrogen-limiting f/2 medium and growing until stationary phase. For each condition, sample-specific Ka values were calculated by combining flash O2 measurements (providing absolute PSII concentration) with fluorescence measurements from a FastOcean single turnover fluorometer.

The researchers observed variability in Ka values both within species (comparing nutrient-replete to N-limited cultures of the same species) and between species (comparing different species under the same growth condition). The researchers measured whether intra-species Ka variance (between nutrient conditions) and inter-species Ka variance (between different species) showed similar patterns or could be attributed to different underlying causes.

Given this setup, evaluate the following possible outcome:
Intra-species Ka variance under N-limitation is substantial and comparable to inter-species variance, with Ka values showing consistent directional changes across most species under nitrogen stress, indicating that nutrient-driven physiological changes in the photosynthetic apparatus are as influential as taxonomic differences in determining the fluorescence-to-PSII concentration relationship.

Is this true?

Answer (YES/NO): NO